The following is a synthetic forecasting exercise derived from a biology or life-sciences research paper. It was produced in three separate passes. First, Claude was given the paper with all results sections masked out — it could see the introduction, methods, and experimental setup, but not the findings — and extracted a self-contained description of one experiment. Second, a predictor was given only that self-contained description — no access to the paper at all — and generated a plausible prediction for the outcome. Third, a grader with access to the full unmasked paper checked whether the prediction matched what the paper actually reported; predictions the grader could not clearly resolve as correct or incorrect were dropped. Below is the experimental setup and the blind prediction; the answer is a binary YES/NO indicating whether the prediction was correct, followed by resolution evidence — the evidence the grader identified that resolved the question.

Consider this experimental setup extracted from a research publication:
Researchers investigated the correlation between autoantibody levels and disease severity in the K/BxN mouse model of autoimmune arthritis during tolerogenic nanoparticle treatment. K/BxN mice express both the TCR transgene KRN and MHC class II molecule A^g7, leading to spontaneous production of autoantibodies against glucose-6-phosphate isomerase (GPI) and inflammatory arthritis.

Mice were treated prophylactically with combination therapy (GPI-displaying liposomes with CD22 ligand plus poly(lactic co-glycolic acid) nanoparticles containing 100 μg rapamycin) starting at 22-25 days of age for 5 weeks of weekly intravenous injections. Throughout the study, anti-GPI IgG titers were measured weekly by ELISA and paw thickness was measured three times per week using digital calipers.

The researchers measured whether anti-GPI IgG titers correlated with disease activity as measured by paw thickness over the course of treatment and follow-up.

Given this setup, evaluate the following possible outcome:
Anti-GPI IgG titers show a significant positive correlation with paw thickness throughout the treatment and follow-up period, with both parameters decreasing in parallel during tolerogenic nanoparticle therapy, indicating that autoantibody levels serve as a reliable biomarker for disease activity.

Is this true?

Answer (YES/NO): NO